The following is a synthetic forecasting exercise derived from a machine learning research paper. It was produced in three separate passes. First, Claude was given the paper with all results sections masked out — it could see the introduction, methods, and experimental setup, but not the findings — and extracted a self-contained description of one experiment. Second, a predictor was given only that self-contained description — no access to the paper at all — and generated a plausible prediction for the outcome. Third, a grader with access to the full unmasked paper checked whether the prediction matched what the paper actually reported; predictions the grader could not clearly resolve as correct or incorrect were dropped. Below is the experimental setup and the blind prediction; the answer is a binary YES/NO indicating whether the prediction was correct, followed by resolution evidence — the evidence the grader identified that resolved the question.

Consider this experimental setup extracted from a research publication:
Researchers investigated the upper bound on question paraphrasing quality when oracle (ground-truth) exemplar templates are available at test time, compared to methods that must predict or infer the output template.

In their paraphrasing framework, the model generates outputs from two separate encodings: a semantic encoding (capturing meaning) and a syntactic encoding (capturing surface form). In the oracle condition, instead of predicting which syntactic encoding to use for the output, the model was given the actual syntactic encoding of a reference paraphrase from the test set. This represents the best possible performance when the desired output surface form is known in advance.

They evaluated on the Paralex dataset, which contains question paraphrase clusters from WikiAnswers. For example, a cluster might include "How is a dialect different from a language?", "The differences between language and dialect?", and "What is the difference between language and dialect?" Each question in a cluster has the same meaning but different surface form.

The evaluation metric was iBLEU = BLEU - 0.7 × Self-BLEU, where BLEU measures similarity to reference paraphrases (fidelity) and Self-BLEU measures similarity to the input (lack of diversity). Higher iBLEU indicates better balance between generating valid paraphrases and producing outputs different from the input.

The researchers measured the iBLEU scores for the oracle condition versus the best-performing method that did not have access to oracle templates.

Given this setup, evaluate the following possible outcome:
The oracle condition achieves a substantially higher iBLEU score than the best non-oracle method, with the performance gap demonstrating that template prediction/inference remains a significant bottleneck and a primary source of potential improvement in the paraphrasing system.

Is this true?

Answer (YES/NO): YES